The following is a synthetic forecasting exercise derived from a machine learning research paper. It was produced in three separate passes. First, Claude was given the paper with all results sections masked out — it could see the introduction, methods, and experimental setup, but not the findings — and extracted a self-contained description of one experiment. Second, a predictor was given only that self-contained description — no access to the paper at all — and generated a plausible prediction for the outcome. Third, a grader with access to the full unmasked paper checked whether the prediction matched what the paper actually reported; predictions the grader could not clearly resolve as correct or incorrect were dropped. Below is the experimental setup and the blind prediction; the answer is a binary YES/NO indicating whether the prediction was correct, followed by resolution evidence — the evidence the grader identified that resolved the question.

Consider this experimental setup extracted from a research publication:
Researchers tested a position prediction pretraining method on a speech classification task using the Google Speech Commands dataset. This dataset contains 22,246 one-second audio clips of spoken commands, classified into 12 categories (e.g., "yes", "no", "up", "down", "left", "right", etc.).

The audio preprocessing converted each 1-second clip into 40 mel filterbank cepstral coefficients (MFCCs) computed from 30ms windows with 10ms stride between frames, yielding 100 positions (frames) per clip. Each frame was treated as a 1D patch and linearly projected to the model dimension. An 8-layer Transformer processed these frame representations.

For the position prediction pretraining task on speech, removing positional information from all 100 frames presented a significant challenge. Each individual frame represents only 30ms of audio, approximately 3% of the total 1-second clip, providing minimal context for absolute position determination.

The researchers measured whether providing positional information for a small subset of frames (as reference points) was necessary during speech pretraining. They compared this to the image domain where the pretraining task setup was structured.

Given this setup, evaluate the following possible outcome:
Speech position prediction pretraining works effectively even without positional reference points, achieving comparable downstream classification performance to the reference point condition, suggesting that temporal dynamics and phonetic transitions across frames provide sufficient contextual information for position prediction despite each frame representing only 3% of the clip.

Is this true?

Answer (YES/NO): NO